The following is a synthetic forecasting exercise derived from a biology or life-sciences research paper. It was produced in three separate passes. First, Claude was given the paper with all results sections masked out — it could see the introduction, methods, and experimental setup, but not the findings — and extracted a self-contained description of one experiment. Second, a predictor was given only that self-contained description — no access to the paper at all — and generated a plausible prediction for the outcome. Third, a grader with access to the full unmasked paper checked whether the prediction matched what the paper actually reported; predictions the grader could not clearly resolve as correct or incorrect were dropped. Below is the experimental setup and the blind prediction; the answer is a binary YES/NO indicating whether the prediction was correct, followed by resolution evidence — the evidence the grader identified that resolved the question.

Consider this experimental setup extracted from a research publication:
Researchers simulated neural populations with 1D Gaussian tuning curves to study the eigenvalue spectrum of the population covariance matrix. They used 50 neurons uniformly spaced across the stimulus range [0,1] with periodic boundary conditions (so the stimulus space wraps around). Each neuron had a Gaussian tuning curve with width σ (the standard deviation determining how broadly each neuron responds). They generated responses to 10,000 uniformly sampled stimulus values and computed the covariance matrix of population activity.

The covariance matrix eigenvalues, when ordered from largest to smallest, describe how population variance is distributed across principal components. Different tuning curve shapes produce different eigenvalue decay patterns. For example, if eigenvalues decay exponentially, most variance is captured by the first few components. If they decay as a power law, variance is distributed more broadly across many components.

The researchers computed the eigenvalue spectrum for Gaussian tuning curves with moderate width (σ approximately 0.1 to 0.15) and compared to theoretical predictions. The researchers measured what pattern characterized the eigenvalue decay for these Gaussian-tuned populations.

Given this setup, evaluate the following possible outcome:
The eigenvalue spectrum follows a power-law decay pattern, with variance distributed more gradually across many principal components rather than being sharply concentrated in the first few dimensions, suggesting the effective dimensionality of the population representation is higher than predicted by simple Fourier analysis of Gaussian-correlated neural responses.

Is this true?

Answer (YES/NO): NO